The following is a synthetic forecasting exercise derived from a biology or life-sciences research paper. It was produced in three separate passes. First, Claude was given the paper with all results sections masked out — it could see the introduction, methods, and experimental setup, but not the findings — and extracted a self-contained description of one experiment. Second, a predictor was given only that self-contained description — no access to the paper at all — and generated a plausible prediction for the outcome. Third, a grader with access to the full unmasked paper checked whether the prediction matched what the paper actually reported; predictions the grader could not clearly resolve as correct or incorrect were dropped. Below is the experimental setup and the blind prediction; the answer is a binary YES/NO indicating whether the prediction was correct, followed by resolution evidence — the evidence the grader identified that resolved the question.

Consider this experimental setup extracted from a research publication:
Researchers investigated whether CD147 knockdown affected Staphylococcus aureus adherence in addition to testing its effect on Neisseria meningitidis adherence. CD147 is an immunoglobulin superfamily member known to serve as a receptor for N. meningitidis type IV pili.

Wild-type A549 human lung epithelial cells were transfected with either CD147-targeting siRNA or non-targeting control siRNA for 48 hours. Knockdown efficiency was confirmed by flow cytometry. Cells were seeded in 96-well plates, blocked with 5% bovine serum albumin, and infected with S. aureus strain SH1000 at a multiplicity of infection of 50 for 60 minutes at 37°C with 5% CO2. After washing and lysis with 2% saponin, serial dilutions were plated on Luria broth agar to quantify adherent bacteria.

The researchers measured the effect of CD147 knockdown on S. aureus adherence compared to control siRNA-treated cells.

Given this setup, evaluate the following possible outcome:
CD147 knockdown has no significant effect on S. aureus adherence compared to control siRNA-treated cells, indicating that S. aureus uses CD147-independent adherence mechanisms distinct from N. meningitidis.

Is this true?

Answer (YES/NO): YES